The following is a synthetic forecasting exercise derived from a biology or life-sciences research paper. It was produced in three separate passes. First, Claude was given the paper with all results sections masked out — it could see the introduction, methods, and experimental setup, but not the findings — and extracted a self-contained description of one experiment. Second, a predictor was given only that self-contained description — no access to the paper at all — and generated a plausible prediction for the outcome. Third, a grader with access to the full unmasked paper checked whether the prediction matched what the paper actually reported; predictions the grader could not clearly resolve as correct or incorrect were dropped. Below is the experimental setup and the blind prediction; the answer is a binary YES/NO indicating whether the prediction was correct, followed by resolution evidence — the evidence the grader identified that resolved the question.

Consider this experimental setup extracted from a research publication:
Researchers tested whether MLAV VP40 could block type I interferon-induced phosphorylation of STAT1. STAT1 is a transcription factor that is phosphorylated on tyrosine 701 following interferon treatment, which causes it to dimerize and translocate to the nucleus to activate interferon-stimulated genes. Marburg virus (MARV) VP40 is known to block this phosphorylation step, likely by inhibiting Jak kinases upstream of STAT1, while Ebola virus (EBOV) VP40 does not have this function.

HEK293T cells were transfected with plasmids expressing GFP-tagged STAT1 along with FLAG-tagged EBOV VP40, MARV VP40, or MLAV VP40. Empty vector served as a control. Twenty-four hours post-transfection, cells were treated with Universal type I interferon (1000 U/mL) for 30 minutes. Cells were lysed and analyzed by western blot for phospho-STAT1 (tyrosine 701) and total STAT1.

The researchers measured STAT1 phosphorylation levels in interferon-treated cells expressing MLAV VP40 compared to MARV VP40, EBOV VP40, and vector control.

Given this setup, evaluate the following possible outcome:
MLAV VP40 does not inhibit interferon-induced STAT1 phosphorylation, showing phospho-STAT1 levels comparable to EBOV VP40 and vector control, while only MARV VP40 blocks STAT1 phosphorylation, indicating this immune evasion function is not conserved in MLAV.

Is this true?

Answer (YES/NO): NO